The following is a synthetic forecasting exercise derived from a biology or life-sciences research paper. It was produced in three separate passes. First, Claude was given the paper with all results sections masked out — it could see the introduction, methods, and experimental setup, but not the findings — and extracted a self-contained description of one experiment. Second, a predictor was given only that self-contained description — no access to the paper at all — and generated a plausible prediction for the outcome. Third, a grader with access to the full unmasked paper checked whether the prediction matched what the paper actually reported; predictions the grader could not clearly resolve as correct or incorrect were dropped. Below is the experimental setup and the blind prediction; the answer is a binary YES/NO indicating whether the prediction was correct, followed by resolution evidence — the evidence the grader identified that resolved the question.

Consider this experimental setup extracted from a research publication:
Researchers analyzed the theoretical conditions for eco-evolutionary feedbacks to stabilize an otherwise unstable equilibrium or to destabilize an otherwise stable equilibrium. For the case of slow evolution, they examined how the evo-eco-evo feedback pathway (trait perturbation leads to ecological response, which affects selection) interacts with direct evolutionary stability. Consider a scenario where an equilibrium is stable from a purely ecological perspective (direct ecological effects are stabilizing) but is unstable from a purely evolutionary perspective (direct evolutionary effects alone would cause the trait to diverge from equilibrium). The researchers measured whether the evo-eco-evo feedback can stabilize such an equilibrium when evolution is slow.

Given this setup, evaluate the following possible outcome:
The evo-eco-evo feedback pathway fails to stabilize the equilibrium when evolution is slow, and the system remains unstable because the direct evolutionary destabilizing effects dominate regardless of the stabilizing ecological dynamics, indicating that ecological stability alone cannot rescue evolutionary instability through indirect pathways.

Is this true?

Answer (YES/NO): NO